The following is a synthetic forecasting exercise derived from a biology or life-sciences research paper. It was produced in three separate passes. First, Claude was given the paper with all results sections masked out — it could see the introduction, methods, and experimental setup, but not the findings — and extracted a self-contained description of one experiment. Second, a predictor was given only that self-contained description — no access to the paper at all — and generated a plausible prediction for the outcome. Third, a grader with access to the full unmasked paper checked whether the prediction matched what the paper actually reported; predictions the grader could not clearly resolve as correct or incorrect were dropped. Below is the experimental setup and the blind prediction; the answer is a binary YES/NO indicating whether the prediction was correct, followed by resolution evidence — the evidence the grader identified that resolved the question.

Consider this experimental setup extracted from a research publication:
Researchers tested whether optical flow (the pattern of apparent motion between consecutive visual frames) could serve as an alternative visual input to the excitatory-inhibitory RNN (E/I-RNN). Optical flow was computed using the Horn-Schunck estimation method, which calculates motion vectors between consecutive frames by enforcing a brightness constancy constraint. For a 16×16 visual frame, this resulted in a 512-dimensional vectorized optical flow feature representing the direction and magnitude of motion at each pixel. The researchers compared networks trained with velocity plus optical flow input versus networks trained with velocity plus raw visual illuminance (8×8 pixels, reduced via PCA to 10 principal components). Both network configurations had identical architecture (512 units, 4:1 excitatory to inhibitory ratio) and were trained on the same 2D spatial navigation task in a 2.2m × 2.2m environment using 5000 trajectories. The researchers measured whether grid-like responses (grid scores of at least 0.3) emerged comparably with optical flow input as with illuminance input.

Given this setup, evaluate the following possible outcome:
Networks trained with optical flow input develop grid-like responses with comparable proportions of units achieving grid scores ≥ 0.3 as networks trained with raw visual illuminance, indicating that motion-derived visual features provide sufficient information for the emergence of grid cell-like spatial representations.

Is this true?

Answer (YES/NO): YES